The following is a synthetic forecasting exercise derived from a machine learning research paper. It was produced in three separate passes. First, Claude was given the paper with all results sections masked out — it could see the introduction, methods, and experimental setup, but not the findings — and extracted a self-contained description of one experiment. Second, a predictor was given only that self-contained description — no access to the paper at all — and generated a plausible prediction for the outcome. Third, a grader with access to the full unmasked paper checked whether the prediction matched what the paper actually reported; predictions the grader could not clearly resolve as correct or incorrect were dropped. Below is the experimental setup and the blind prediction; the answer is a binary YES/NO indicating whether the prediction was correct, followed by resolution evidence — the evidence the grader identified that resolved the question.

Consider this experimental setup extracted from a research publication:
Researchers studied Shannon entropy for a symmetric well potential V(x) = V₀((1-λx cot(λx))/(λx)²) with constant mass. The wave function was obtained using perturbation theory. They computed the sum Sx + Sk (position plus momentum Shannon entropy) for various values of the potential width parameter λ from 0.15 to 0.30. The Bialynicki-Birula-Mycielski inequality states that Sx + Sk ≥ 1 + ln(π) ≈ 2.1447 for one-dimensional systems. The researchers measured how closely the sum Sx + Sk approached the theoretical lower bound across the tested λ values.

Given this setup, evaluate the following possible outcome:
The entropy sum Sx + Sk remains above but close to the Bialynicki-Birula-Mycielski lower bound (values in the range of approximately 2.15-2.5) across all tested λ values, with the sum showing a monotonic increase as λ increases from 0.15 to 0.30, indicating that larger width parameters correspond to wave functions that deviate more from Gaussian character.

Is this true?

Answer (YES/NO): NO